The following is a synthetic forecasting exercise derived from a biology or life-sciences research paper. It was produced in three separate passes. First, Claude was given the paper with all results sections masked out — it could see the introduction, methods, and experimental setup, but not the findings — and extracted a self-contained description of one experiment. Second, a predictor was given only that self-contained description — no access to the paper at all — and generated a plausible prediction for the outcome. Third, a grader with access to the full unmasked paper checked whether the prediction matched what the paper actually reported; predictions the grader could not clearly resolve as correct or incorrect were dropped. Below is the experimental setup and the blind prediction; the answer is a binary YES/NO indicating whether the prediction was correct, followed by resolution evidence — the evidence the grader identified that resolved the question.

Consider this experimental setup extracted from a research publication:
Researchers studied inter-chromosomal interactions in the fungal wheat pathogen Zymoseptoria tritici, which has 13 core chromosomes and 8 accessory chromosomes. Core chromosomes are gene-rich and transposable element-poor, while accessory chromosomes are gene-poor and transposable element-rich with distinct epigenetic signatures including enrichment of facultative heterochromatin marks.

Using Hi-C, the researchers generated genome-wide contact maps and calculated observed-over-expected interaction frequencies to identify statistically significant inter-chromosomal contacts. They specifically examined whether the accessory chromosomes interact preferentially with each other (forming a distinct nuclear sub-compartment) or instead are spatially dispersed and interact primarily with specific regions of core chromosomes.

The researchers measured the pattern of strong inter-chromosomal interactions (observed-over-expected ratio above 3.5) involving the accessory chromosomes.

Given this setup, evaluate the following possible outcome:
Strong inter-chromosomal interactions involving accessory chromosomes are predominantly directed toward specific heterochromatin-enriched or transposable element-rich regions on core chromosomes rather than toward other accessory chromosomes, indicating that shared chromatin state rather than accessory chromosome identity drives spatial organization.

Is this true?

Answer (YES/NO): NO